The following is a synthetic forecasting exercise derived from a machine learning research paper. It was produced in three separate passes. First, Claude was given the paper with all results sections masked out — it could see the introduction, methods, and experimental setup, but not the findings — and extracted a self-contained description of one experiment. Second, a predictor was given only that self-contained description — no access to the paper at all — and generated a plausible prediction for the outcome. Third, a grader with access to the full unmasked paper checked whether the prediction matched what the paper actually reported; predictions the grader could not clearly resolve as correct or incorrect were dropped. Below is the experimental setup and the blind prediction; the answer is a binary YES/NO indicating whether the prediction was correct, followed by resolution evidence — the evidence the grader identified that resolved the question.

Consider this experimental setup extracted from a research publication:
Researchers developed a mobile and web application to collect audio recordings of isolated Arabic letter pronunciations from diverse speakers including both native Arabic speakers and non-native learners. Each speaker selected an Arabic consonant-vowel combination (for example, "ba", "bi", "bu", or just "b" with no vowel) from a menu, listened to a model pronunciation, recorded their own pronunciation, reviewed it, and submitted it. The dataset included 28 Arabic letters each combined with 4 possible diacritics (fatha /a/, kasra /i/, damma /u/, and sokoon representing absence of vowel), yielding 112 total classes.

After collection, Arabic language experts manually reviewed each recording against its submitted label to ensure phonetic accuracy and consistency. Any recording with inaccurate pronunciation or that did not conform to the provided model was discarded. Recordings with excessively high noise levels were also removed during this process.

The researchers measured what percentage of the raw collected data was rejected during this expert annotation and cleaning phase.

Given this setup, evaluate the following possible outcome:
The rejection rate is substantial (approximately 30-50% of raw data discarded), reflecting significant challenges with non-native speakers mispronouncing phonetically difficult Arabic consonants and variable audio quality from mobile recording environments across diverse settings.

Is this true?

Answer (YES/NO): NO